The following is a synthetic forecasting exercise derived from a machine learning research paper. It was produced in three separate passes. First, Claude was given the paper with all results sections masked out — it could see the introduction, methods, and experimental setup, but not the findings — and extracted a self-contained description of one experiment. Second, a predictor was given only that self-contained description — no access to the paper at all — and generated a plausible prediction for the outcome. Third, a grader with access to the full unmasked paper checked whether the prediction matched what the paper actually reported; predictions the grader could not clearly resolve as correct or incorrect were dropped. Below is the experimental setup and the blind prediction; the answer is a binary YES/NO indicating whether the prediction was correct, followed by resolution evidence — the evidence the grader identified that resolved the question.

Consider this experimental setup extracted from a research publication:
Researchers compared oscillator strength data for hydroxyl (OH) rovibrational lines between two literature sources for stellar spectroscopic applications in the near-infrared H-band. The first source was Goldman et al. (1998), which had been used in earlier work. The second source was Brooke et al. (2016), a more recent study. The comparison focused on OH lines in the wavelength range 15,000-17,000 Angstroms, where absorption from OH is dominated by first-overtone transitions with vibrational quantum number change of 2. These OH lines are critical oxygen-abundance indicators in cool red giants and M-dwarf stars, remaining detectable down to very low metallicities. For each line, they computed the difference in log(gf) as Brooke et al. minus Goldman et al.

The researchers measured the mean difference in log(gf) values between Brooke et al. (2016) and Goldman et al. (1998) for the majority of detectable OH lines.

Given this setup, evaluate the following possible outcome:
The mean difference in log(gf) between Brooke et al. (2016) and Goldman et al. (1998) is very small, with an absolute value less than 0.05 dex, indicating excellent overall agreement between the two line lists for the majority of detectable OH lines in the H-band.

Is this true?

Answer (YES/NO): NO